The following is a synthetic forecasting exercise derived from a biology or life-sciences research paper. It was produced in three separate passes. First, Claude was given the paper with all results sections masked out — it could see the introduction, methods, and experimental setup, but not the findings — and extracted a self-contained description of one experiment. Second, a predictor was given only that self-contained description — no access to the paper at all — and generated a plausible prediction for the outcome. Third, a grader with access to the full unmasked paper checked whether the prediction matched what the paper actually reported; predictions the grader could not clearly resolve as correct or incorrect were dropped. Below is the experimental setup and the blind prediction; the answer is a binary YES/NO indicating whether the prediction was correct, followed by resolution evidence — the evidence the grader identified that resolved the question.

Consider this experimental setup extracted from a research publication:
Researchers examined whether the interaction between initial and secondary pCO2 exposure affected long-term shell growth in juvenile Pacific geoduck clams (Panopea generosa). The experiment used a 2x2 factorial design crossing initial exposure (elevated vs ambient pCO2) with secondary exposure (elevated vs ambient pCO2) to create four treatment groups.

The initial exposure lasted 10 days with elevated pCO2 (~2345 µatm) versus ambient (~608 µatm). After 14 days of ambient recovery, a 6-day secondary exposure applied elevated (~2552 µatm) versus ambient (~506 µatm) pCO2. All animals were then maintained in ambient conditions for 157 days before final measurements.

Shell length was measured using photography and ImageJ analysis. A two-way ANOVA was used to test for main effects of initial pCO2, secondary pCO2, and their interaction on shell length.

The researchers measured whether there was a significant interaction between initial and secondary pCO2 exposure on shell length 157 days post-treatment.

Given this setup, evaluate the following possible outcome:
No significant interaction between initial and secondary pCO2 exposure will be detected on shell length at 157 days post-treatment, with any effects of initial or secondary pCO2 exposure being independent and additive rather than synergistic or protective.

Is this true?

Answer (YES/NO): YES